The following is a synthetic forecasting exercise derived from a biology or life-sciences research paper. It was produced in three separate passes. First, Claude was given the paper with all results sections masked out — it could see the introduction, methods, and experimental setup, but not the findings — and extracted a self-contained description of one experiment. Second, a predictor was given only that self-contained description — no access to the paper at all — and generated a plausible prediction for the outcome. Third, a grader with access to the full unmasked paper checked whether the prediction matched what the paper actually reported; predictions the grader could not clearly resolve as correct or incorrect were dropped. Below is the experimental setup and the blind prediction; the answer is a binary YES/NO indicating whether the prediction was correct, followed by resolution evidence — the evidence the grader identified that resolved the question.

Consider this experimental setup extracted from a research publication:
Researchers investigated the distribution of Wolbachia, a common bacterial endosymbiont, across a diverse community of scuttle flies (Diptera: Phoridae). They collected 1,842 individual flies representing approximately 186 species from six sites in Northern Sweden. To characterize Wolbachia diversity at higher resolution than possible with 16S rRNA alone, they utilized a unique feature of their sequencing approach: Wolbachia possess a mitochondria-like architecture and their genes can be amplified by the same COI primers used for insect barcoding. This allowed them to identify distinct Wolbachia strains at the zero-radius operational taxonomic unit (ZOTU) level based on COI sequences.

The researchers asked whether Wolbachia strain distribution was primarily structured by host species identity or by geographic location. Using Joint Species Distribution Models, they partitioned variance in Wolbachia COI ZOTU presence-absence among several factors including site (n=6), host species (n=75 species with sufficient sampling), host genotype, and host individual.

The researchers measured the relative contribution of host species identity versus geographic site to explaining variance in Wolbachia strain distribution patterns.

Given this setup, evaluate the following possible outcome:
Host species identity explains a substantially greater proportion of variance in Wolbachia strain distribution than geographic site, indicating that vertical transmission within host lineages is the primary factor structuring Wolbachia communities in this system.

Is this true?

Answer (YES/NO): YES